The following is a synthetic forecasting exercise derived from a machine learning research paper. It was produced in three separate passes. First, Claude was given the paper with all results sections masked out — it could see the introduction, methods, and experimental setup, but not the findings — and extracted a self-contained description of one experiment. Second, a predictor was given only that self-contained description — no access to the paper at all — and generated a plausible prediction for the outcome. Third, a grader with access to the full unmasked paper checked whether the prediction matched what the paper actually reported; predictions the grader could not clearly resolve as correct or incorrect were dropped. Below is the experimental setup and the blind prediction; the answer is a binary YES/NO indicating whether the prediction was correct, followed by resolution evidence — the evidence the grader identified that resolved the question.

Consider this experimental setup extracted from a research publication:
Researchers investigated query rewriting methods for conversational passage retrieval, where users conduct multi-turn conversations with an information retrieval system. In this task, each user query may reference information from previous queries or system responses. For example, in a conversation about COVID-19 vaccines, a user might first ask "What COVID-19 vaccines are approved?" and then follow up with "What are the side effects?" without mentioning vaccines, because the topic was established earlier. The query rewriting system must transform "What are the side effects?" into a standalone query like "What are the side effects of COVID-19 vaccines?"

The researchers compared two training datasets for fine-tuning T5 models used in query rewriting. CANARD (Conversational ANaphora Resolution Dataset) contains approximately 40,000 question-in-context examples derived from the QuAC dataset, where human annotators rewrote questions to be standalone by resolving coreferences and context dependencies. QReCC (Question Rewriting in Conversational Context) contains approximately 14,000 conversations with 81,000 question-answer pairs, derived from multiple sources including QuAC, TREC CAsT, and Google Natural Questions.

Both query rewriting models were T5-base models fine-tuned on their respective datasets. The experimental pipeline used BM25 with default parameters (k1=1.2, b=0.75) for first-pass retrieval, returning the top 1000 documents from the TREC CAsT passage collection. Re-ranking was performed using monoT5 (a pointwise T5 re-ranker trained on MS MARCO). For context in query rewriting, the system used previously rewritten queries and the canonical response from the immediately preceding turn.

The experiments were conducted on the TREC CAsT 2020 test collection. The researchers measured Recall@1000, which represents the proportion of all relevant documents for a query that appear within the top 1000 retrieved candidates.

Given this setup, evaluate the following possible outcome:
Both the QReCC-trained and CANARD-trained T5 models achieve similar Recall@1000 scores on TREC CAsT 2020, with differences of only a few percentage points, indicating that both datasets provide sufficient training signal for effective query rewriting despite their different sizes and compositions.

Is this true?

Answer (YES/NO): NO